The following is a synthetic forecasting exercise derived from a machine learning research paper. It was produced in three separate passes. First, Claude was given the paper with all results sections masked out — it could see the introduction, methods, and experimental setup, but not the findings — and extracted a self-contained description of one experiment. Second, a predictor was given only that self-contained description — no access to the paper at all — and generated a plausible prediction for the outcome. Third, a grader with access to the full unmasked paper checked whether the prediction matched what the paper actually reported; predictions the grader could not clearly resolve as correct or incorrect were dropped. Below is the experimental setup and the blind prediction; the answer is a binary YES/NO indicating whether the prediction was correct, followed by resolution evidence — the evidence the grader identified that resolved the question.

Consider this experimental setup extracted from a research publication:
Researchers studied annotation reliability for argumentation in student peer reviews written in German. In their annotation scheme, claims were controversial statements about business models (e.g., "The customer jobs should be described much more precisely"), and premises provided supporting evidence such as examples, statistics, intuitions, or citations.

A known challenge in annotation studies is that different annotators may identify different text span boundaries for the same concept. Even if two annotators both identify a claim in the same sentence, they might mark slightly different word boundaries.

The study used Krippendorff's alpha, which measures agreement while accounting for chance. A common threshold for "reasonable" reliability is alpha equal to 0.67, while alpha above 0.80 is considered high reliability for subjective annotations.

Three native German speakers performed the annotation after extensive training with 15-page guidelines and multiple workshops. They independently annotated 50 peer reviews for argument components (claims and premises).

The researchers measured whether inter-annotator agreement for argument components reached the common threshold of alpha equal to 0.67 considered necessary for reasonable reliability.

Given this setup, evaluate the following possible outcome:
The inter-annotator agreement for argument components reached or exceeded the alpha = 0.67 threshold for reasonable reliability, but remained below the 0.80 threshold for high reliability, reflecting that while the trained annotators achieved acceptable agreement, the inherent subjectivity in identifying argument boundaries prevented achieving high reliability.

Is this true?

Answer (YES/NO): NO